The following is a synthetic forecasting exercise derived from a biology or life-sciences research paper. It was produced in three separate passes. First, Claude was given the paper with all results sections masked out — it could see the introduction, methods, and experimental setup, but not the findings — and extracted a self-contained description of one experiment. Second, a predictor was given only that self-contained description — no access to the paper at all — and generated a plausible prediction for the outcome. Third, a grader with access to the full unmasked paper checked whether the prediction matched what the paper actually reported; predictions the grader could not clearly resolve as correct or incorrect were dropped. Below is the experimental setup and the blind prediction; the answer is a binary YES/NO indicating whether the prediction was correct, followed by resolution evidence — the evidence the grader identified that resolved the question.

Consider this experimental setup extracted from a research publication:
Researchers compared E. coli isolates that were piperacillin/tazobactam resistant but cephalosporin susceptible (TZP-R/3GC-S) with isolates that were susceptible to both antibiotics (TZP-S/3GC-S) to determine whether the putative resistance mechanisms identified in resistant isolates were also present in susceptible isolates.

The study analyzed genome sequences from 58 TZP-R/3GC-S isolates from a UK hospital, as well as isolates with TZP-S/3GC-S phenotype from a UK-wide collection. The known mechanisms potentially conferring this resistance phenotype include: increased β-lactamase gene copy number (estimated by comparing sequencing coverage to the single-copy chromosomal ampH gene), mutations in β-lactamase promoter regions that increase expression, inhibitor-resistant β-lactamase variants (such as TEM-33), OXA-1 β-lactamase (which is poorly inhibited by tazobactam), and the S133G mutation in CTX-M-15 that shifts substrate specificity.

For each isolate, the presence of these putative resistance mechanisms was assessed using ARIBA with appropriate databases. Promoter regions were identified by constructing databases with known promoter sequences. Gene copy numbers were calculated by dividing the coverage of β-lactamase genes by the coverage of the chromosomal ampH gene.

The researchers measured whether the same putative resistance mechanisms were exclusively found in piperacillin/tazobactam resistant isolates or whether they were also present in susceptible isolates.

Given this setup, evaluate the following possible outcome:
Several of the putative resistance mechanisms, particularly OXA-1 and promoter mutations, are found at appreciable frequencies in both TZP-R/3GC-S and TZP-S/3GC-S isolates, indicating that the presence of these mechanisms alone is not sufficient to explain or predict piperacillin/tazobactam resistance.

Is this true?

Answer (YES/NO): YES